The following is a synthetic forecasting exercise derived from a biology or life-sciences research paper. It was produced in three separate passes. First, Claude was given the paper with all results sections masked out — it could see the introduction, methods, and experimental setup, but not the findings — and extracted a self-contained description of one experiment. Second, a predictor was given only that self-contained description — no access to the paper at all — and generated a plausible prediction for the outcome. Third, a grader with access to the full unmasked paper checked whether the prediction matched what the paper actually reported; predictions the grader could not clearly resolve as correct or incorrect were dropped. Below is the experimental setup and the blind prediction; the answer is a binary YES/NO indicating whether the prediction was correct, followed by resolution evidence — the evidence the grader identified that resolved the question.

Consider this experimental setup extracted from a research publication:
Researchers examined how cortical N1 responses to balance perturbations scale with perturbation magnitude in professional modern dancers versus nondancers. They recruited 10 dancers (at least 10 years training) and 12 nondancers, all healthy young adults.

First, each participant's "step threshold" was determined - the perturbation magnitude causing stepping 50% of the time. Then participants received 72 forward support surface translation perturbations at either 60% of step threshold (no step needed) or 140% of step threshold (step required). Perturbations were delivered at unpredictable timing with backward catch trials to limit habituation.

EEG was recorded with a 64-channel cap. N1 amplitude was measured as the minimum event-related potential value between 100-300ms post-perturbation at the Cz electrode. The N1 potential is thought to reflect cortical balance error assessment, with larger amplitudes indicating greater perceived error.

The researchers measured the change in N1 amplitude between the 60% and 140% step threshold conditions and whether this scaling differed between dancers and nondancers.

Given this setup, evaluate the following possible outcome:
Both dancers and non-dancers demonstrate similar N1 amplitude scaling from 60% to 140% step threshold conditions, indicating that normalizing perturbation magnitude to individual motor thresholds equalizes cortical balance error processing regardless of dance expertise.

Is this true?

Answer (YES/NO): NO